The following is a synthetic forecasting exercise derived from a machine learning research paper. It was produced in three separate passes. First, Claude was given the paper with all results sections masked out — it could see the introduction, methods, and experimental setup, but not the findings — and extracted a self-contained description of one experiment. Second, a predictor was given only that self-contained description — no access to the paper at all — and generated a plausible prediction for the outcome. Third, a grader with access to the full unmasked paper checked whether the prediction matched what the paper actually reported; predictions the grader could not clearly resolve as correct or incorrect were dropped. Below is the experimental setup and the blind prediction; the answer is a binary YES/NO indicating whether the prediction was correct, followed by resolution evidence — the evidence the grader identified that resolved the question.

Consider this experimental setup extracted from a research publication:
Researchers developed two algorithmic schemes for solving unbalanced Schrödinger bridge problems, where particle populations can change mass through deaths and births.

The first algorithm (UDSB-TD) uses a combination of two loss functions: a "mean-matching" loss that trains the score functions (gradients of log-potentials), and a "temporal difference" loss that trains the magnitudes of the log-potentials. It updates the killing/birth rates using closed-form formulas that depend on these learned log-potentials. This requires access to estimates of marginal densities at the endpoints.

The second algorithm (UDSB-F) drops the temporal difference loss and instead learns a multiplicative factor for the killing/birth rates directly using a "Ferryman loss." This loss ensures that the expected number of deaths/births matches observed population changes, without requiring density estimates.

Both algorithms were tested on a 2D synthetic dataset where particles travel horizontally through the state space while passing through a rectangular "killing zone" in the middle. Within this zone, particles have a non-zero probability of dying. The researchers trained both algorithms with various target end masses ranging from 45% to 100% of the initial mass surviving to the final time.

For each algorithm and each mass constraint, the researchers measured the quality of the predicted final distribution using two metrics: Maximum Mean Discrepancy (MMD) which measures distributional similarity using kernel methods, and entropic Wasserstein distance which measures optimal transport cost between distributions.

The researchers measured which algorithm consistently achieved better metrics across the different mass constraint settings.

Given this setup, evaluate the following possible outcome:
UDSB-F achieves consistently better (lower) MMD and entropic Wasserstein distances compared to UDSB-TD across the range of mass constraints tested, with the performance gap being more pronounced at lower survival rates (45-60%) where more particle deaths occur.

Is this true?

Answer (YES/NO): NO